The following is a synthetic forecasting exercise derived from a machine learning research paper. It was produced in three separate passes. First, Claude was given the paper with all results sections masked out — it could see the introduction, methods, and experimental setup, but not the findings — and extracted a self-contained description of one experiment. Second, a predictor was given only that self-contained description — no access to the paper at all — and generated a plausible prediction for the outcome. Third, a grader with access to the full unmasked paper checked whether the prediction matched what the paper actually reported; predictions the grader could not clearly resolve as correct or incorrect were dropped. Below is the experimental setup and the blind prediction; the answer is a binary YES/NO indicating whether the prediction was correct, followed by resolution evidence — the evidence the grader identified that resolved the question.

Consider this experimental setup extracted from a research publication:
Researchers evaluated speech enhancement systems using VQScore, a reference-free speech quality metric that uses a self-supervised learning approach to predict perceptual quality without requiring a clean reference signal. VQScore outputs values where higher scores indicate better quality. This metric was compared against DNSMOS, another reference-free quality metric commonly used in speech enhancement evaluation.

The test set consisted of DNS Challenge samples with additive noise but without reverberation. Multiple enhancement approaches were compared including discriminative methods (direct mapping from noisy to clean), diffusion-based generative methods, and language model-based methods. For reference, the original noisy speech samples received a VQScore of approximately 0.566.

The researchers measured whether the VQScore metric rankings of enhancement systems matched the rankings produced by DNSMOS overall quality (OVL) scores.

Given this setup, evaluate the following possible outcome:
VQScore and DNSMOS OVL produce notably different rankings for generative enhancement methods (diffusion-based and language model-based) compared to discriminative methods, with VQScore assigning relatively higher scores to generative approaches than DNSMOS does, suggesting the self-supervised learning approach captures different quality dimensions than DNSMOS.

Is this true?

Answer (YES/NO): NO